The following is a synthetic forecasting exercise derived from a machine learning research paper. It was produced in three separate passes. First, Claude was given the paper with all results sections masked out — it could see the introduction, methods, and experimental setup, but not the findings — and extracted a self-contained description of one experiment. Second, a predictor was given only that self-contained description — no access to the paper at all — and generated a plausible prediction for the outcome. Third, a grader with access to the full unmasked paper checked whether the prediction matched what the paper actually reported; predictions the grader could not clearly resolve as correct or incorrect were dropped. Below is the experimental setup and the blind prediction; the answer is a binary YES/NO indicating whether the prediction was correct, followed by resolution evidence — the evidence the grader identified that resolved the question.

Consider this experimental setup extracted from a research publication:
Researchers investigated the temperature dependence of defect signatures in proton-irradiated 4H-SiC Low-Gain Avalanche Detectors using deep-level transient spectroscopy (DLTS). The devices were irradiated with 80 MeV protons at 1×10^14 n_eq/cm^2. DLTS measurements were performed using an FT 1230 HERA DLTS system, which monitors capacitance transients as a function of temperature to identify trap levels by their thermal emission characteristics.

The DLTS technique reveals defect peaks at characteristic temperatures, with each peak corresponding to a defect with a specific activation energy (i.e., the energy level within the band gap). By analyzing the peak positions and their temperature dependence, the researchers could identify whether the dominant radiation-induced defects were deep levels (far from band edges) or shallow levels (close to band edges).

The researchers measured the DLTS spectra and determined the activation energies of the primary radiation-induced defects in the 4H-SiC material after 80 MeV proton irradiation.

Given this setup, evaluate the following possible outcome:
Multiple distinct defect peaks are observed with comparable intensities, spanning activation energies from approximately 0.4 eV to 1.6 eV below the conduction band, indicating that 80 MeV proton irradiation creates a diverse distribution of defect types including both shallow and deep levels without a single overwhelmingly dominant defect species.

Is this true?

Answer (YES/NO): NO